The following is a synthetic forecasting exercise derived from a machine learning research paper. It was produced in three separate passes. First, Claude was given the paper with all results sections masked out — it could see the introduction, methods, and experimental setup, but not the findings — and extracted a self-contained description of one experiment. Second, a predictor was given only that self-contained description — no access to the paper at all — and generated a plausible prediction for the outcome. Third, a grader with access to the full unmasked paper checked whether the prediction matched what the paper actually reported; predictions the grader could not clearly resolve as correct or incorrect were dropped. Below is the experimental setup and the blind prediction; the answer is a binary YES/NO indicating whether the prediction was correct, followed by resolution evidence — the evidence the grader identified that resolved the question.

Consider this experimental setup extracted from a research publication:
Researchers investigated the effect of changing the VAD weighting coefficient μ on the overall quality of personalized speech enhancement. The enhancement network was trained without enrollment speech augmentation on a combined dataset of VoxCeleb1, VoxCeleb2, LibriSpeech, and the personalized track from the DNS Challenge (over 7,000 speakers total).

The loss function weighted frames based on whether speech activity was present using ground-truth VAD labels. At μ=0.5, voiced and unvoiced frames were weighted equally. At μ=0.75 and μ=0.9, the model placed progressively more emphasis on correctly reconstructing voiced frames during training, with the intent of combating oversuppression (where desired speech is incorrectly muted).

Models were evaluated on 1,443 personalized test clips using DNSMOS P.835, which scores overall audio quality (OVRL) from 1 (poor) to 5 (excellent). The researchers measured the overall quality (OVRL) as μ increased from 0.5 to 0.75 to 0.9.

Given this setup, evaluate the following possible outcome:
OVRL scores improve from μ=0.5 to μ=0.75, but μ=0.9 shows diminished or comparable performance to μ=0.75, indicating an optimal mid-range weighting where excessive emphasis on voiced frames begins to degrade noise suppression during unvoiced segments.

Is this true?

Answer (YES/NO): NO